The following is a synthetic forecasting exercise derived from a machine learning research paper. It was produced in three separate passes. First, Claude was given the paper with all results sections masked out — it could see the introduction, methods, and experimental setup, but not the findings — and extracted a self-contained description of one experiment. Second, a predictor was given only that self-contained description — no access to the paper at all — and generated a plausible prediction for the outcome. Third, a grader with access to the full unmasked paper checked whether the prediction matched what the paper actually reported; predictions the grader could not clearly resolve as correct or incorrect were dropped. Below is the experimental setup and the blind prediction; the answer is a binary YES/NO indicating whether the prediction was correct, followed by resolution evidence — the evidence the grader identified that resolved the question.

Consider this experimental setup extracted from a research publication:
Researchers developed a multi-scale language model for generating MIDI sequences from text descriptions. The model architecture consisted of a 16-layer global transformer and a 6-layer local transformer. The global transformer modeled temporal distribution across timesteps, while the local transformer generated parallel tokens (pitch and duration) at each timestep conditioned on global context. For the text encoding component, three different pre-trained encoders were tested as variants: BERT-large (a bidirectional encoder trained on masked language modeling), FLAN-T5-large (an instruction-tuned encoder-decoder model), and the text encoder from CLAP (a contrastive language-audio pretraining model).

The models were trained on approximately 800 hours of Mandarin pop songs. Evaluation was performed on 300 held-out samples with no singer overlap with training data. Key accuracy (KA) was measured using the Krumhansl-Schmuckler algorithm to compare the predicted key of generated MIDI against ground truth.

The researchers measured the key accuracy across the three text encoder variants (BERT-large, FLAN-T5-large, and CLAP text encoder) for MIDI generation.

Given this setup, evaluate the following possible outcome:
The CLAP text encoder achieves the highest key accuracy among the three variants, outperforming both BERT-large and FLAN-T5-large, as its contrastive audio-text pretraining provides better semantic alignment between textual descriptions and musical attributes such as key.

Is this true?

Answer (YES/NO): NO